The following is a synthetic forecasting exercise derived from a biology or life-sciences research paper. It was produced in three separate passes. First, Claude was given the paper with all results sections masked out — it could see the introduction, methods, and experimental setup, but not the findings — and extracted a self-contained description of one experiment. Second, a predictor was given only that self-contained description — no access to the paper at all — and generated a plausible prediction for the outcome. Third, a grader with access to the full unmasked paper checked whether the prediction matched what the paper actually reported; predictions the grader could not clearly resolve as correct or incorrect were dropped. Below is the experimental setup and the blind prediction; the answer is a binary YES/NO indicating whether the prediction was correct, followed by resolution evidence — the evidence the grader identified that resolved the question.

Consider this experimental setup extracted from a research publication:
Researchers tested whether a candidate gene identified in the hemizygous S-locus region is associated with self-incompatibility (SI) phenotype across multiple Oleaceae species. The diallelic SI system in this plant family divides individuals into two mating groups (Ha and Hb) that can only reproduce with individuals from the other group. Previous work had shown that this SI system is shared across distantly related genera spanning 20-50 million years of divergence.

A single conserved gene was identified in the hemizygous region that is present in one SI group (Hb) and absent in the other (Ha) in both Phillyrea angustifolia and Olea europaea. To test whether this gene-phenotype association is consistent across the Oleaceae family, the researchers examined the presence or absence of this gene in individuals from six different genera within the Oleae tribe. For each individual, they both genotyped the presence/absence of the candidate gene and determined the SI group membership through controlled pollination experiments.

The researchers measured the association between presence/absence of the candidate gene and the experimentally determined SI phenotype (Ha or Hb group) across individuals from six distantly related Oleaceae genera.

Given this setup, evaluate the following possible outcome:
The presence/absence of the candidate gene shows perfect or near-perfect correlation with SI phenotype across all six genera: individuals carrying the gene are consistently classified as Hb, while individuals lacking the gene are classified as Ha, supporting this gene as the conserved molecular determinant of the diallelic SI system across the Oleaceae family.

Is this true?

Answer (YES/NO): YES